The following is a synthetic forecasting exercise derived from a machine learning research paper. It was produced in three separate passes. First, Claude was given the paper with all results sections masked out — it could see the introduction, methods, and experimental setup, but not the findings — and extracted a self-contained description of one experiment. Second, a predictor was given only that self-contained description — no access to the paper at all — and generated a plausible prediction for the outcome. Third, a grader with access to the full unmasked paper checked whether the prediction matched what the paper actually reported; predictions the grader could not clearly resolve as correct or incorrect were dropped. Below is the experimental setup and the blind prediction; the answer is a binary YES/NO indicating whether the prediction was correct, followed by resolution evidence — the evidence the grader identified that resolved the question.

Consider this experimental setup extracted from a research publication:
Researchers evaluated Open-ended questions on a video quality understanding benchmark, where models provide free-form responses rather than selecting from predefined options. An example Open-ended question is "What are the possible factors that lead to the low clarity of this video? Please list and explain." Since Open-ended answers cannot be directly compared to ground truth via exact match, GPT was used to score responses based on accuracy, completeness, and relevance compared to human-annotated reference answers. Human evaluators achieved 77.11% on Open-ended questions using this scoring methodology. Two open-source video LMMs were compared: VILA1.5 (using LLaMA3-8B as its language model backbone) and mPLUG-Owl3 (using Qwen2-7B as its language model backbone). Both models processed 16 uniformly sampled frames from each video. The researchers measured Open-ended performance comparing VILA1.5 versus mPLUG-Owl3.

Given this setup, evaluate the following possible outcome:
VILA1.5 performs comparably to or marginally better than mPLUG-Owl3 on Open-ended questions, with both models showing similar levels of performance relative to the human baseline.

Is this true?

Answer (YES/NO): YES